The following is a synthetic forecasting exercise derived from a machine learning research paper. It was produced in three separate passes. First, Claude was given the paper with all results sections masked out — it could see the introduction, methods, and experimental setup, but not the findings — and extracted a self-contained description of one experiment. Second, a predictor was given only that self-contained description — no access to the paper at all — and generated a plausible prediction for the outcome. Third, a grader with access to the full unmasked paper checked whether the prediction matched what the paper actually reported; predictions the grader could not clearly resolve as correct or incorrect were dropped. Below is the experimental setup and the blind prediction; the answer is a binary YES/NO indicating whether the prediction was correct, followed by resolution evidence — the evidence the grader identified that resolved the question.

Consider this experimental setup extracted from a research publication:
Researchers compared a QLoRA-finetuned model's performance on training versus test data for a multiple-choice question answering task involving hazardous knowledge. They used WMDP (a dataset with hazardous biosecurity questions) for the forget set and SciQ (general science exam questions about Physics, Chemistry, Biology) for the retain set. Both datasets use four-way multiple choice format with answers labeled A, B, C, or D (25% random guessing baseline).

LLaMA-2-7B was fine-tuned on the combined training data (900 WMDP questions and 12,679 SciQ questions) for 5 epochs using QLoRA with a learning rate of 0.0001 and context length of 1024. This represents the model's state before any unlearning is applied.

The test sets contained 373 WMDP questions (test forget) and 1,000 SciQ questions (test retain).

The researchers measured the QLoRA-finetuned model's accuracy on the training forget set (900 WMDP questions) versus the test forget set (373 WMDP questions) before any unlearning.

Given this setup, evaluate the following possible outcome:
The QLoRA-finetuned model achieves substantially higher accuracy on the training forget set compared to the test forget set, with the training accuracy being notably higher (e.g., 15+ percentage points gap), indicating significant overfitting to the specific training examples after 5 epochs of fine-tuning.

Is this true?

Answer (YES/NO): YES